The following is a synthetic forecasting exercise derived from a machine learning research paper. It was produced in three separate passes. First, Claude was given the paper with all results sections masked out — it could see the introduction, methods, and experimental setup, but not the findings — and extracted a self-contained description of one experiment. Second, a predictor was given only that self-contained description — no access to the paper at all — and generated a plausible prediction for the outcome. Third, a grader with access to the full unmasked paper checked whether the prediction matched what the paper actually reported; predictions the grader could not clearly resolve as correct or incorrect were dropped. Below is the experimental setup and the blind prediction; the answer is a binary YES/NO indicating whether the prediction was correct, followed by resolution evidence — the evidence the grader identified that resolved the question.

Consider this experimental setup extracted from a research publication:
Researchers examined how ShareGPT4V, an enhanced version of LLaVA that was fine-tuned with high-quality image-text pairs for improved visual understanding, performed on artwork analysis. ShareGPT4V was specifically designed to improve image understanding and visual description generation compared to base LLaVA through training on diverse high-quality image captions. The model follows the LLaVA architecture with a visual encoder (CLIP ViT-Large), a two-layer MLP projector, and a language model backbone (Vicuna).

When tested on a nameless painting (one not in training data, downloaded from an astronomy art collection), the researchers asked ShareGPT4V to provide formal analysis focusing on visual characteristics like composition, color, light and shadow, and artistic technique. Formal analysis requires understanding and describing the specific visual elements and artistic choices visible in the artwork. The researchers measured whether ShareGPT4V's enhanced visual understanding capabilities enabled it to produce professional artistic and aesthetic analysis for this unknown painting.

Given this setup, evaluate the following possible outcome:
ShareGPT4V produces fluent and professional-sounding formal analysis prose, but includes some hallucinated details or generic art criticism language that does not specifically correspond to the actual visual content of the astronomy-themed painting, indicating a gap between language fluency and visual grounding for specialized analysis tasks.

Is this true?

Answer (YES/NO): NO